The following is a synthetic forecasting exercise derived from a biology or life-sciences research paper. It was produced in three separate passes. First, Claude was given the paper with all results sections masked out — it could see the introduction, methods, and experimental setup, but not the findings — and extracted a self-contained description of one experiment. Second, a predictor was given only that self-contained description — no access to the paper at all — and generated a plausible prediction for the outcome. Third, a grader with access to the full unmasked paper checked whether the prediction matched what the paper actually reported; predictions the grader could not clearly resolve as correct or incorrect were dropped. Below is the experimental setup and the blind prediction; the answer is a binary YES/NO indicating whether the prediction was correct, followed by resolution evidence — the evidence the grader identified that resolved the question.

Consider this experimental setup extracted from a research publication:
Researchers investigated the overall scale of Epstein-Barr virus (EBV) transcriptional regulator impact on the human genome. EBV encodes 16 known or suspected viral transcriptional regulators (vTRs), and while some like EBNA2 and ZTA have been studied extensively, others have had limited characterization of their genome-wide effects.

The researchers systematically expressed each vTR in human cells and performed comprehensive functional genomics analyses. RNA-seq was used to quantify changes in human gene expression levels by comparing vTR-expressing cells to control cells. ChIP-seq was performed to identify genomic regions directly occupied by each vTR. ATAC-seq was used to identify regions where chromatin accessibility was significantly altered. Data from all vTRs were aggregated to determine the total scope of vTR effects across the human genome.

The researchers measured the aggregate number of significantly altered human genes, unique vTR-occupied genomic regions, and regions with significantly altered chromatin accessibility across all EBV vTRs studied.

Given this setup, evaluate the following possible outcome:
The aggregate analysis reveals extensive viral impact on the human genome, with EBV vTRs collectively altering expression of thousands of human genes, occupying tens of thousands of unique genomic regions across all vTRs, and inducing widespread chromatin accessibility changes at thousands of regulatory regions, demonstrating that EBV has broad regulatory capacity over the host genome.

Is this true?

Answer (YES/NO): YES